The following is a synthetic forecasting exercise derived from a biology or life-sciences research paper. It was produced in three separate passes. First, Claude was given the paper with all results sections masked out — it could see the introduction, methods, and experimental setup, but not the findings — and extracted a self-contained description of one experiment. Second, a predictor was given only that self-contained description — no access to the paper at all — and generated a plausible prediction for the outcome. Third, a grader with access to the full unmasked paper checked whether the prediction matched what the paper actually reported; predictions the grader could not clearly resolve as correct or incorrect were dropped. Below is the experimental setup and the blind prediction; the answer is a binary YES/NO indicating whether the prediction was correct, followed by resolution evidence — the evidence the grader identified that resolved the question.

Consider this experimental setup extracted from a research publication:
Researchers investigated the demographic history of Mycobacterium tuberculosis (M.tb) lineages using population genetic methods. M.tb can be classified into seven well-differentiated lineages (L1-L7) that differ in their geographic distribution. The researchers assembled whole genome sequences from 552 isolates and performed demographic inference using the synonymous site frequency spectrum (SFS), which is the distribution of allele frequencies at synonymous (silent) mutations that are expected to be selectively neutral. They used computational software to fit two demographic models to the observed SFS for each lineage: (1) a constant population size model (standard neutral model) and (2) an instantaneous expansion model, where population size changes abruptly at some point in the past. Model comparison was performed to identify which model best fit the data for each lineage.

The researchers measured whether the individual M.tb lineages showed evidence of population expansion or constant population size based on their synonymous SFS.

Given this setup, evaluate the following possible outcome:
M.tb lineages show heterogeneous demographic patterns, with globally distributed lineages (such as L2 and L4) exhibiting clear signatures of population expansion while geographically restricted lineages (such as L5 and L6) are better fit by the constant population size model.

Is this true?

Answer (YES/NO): NO